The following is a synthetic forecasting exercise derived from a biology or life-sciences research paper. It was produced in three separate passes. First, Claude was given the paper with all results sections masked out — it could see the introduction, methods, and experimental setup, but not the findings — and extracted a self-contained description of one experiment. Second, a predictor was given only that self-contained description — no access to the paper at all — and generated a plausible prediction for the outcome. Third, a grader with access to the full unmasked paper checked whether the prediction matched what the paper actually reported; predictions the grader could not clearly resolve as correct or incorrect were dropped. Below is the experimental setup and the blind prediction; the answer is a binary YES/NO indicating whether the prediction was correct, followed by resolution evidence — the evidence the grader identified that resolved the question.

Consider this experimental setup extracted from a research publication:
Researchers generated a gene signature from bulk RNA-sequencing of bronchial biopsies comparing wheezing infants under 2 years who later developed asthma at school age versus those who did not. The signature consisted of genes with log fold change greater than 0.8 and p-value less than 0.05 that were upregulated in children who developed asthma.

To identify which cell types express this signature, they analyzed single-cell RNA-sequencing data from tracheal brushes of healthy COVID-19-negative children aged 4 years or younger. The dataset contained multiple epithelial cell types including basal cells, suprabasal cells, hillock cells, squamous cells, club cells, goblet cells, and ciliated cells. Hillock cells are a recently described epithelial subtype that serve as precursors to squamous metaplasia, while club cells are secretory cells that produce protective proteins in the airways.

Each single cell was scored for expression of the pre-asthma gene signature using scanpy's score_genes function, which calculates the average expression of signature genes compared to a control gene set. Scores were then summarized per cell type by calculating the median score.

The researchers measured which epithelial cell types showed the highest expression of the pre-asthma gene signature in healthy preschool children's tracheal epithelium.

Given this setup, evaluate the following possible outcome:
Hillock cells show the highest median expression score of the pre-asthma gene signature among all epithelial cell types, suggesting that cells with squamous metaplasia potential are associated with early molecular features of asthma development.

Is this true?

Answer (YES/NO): YES